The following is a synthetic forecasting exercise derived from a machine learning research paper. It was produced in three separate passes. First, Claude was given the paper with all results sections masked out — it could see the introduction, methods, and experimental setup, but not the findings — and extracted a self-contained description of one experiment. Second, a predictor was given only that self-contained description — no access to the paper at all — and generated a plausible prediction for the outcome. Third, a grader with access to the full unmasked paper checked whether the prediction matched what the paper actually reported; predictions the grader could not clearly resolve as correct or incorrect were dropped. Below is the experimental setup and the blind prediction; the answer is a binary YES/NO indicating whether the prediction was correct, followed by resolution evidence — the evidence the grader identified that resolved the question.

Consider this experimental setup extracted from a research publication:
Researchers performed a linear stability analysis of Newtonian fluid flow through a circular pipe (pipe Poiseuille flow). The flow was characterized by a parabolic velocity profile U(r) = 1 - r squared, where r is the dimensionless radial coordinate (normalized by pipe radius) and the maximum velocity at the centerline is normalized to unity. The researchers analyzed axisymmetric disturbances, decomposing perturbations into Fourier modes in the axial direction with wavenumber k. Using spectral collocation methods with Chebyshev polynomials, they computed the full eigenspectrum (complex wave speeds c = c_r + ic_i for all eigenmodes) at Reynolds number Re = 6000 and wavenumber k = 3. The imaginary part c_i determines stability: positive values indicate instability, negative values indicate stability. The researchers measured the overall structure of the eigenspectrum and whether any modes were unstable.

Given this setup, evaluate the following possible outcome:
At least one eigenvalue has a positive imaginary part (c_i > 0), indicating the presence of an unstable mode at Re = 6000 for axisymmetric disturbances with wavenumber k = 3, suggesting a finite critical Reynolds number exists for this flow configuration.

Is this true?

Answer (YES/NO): NO